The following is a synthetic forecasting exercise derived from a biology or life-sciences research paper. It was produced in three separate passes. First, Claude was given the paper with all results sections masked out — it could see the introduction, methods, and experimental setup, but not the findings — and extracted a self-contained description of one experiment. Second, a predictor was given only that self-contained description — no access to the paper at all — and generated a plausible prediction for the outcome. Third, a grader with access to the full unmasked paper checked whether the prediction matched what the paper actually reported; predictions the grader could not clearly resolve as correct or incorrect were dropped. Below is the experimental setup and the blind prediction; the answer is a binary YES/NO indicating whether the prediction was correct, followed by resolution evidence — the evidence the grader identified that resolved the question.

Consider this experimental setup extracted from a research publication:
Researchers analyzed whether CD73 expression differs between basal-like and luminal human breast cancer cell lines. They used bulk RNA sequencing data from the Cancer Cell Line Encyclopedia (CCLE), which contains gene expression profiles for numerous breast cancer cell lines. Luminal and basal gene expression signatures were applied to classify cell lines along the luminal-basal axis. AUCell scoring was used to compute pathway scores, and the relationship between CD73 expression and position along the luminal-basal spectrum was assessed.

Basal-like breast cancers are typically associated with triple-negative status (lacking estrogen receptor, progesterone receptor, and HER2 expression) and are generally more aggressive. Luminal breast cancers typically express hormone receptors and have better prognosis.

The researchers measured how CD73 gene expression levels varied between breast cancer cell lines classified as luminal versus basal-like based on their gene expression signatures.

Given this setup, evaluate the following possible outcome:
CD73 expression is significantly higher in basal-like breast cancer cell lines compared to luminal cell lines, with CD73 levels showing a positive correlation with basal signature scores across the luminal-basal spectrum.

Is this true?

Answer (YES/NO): YES